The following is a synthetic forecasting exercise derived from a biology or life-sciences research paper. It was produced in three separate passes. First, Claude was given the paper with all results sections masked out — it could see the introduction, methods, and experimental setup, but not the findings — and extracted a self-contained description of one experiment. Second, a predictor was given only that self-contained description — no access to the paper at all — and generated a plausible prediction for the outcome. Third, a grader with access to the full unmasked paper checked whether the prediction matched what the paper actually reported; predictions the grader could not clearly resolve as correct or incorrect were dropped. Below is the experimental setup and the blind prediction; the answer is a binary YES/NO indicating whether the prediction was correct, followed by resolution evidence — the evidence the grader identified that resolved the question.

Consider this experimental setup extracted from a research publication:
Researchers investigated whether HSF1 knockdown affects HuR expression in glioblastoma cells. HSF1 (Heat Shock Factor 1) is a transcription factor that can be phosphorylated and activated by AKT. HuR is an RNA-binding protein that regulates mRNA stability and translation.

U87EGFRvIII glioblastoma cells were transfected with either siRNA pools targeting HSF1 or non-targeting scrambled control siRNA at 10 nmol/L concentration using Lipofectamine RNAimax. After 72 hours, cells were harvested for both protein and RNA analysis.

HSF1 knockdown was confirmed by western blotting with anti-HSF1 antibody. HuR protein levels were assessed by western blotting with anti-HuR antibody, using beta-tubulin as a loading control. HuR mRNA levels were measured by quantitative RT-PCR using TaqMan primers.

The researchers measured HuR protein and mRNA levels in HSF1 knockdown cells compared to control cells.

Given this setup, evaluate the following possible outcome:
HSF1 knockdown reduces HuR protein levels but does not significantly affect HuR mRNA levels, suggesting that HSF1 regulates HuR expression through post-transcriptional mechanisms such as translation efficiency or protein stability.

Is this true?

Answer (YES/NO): NO